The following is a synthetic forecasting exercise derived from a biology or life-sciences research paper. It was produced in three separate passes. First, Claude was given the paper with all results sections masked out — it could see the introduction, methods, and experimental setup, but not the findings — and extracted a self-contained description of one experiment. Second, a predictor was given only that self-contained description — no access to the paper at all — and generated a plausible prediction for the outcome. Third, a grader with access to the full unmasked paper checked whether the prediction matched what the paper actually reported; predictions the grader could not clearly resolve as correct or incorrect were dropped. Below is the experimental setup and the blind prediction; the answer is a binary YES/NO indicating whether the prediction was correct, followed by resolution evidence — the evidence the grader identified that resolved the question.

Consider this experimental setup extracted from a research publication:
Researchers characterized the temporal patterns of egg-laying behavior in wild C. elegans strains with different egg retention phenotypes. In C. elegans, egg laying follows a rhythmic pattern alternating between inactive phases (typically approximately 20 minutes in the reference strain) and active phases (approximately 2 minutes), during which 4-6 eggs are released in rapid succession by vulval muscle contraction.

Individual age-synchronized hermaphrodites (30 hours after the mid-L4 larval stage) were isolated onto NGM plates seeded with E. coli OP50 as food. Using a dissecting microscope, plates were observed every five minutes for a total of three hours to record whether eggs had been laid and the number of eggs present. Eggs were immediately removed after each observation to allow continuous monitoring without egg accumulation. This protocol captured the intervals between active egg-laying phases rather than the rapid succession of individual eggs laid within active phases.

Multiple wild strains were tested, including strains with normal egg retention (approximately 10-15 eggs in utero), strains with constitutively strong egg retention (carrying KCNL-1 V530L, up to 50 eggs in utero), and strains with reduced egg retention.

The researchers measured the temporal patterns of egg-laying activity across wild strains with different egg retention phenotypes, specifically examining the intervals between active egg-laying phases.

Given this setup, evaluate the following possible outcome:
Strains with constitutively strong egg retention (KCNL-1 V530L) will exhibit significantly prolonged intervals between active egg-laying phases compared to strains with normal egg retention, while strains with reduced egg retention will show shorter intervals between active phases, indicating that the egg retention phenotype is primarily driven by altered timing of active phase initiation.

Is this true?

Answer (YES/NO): NO